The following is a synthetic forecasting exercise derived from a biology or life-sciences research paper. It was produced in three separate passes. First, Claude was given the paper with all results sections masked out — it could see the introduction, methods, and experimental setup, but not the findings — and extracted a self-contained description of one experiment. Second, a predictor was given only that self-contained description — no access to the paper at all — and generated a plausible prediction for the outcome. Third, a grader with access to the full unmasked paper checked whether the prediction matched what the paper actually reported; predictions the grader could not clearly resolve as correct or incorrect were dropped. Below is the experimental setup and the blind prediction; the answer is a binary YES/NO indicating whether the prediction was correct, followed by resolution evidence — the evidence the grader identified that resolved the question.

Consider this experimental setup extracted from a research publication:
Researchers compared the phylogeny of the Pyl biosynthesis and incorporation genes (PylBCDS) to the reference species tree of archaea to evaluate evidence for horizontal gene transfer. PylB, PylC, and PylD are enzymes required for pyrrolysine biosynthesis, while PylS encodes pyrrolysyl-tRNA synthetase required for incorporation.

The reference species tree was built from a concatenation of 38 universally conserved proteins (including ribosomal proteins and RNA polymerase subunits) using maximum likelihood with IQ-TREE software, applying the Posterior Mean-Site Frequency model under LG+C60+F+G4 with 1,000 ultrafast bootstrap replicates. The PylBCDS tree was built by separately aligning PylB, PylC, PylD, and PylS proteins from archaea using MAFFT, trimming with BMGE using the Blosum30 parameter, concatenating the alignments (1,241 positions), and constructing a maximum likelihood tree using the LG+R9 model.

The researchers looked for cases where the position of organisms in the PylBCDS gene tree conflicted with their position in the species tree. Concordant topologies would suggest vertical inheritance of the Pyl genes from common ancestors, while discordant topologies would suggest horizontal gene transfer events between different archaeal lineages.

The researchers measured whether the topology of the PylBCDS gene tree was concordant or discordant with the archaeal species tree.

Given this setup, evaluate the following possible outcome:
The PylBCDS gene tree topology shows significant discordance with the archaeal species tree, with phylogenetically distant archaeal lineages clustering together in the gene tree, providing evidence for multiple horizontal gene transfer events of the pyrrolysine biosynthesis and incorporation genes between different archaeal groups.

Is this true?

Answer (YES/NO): YES